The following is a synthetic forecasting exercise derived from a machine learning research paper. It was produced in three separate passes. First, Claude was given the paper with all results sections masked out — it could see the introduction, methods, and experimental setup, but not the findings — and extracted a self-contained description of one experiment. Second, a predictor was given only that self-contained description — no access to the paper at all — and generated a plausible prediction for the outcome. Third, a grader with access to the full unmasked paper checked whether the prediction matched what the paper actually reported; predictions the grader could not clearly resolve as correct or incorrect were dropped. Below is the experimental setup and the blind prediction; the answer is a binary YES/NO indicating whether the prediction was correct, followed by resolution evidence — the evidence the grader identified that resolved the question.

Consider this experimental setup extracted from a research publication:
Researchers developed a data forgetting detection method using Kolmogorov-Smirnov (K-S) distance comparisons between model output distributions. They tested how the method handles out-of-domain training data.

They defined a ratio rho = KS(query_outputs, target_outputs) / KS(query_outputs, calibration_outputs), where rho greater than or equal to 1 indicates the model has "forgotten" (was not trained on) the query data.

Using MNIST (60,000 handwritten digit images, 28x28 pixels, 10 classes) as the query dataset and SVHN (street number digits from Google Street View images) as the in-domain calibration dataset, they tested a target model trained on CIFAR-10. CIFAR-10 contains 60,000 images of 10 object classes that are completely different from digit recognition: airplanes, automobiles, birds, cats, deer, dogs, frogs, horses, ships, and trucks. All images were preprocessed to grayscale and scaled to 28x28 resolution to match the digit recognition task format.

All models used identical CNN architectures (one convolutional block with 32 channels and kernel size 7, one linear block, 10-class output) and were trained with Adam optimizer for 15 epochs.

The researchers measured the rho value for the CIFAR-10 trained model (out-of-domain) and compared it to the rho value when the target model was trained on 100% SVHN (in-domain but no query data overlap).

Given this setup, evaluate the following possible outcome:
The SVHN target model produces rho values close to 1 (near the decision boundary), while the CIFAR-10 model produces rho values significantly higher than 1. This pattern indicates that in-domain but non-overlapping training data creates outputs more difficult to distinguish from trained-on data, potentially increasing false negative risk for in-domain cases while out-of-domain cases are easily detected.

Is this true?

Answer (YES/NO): YES